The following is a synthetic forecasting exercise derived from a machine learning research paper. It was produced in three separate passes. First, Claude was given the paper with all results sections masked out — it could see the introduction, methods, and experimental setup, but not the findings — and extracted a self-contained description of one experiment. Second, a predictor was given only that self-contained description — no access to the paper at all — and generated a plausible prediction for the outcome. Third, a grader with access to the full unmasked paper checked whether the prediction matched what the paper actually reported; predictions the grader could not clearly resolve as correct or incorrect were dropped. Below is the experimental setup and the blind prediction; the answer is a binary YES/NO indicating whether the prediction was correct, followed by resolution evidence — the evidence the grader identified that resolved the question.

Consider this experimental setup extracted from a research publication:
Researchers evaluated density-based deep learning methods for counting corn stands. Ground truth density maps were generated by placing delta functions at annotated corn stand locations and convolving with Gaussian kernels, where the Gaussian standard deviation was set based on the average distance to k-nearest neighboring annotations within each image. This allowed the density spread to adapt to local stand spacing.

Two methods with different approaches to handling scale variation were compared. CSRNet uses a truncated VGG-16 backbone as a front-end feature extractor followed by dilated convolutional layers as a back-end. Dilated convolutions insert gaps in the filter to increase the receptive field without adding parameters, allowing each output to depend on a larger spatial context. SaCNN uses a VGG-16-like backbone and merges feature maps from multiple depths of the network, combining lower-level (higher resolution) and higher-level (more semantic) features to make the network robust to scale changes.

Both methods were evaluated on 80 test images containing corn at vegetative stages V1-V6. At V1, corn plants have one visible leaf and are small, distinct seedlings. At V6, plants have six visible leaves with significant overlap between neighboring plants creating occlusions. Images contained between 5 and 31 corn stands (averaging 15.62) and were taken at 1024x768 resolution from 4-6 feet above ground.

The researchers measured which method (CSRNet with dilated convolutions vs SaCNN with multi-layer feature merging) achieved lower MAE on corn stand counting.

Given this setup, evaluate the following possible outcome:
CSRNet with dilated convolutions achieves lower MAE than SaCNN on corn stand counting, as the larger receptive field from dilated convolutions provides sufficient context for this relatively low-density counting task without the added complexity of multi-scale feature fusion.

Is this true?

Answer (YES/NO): YES